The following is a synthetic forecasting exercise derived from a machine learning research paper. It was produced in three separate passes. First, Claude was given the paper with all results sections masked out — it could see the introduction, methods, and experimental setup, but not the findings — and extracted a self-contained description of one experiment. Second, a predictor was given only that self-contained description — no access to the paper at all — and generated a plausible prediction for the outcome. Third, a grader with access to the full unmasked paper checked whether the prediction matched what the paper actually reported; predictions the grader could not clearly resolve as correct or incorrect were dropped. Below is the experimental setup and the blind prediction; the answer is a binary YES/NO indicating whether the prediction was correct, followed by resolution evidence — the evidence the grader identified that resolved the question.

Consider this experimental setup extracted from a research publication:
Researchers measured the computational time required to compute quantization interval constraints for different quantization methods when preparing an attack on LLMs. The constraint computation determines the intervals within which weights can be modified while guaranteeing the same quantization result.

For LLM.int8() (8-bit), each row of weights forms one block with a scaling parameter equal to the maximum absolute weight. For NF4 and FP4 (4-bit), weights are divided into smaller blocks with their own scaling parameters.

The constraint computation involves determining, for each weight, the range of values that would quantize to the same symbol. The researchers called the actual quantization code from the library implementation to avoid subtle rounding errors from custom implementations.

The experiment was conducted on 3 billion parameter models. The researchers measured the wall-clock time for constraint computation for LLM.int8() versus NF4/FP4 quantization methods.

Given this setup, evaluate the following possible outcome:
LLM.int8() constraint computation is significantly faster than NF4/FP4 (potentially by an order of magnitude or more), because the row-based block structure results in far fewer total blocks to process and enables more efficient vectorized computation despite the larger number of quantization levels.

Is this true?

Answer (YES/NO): YES